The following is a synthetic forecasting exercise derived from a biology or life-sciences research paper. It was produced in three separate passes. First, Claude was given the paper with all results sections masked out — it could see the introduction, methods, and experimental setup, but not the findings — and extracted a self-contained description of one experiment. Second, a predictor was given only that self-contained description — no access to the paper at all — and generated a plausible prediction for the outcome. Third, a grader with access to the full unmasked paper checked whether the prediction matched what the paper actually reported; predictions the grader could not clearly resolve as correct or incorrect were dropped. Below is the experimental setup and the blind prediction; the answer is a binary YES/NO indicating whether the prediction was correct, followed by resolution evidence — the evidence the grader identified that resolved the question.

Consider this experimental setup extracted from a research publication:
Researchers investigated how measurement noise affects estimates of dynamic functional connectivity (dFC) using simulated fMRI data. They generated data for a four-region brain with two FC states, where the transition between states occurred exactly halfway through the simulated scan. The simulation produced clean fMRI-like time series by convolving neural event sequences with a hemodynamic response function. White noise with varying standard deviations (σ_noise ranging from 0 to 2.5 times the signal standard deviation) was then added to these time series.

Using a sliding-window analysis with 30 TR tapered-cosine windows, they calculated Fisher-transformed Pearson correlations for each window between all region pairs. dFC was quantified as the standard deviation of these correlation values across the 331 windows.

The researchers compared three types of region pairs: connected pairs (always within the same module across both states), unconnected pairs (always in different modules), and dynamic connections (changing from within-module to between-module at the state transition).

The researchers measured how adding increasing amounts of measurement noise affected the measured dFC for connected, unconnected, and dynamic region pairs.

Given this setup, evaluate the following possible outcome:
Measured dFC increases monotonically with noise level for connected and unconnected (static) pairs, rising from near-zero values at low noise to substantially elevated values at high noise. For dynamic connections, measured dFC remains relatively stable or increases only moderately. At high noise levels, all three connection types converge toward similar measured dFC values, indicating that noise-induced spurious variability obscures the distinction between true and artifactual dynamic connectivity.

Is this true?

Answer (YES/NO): NO